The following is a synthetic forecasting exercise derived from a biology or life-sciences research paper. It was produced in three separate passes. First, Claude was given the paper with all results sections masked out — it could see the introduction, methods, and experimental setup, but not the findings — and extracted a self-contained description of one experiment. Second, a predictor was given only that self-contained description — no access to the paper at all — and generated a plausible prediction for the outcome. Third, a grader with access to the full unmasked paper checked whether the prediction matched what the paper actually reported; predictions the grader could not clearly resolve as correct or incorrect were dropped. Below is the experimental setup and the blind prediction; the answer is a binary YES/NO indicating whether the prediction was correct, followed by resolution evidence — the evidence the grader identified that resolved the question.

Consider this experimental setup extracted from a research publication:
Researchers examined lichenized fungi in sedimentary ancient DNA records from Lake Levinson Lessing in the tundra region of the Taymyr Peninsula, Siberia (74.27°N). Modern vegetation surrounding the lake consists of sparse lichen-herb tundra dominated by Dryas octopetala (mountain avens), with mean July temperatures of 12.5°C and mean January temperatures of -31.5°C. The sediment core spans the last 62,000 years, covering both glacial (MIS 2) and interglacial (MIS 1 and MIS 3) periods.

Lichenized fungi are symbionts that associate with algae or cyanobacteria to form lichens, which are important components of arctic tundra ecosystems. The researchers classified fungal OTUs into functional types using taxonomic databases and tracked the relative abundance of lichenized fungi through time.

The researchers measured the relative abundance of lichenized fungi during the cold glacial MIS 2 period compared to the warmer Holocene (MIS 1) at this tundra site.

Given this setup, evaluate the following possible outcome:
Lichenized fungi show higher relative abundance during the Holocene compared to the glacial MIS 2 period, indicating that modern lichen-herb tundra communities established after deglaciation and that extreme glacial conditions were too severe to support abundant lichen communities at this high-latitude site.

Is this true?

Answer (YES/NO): YES